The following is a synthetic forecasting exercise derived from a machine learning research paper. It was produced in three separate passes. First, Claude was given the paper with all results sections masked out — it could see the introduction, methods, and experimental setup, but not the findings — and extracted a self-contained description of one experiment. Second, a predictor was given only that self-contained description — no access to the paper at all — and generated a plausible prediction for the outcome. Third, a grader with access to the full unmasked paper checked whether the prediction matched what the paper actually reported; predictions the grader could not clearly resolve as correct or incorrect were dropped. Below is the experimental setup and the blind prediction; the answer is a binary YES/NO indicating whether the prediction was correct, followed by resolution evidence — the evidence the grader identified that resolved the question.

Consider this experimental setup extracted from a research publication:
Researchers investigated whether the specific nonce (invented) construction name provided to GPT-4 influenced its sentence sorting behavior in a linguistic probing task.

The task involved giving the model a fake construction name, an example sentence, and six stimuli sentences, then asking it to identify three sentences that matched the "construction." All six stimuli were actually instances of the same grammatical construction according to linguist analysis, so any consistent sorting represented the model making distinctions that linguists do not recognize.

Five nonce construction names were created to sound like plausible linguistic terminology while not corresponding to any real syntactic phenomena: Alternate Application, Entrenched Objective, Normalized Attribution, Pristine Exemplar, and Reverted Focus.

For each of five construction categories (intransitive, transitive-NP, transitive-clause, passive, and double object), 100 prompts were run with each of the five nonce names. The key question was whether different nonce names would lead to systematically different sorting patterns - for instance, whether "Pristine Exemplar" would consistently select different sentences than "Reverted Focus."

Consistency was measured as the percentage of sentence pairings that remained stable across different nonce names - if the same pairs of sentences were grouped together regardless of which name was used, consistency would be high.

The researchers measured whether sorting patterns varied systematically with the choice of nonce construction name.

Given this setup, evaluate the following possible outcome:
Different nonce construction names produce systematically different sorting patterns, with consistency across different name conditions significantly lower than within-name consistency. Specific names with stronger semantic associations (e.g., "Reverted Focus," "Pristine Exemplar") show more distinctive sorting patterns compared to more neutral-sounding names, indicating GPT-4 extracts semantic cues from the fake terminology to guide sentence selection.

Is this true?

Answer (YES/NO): NO